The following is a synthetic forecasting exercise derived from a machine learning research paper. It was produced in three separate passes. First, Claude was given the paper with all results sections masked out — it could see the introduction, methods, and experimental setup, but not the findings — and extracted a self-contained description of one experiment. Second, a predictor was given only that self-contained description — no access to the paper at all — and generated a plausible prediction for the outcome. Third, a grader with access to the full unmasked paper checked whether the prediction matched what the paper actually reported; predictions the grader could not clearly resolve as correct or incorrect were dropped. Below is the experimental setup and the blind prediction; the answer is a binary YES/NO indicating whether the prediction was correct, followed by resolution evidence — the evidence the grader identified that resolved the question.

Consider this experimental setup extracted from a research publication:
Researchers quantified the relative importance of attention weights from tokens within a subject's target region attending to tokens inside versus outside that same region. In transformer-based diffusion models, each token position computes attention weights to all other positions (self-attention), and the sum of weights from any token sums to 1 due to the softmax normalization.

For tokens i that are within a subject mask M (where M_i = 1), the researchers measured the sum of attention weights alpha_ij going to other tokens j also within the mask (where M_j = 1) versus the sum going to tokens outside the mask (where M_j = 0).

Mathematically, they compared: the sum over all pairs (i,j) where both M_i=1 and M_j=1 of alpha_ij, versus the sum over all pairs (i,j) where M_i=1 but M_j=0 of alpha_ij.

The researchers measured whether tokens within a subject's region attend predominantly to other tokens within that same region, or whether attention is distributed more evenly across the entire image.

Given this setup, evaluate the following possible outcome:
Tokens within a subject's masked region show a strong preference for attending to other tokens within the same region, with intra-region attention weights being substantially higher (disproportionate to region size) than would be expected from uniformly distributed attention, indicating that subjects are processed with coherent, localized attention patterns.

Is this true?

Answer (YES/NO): YES